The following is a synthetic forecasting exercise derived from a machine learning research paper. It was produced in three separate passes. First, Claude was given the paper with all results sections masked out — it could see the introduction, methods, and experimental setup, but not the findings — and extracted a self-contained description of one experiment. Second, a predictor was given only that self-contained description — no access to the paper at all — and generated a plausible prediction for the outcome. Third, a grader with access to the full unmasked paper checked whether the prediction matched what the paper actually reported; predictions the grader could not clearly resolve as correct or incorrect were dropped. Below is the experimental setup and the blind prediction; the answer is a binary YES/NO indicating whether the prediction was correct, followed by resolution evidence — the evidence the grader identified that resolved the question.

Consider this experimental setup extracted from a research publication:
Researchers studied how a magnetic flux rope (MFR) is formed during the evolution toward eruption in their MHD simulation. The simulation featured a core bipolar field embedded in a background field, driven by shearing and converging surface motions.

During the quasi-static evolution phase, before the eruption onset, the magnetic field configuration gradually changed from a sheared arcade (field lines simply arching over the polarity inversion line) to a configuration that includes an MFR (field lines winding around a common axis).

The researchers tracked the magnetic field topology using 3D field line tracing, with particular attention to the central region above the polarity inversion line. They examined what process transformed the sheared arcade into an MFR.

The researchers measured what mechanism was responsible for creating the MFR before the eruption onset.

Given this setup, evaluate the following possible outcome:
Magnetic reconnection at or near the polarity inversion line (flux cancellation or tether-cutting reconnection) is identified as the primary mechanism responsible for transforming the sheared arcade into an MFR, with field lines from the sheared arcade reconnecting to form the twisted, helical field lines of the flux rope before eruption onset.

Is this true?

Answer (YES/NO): YES